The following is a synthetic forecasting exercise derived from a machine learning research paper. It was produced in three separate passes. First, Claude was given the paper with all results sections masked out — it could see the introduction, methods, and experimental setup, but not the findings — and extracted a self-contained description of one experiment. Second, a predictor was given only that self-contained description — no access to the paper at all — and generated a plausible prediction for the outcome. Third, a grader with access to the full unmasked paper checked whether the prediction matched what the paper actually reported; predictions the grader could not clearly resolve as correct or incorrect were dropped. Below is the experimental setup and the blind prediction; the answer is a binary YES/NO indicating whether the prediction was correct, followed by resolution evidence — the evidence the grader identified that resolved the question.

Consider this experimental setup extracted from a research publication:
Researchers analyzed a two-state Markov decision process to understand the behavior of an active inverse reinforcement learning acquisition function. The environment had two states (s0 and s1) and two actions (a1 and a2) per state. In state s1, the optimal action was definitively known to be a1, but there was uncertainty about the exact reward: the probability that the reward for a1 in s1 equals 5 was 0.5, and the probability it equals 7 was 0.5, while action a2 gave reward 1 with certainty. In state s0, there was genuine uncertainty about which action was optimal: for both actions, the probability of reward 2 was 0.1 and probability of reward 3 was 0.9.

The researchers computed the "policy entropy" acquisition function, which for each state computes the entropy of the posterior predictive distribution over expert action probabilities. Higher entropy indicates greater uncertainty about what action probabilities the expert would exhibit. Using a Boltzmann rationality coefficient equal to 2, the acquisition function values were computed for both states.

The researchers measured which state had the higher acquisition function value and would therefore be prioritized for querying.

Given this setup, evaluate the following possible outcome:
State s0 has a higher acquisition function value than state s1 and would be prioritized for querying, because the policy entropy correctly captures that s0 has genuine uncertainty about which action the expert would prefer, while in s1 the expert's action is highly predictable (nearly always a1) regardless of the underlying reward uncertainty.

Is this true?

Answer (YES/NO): NO